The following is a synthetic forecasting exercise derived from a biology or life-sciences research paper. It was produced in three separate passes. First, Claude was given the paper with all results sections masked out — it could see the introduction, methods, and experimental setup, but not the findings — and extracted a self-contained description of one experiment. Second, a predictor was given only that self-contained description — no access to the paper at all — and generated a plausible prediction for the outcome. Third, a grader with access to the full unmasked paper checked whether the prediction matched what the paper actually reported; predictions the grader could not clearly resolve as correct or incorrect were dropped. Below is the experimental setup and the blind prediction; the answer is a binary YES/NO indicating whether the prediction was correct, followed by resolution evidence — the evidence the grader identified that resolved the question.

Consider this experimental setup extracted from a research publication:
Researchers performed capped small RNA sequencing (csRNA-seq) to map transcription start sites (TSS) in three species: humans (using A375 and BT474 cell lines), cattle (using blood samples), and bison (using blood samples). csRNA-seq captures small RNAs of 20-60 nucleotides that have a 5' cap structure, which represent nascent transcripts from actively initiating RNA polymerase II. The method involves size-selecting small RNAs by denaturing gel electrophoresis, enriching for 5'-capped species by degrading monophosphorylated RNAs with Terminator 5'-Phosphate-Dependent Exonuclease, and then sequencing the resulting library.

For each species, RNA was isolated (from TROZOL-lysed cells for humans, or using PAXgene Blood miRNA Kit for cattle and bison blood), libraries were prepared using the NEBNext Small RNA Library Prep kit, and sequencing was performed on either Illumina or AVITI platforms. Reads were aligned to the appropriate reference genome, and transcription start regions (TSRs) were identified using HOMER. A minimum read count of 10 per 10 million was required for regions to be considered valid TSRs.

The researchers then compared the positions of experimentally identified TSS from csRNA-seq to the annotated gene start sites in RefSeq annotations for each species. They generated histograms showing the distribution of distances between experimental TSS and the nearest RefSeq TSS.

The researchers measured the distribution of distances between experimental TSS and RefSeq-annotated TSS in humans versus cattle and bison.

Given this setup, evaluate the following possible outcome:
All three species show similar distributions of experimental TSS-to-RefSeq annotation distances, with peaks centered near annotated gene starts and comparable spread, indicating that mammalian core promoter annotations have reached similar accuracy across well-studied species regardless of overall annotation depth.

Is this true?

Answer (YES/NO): NO